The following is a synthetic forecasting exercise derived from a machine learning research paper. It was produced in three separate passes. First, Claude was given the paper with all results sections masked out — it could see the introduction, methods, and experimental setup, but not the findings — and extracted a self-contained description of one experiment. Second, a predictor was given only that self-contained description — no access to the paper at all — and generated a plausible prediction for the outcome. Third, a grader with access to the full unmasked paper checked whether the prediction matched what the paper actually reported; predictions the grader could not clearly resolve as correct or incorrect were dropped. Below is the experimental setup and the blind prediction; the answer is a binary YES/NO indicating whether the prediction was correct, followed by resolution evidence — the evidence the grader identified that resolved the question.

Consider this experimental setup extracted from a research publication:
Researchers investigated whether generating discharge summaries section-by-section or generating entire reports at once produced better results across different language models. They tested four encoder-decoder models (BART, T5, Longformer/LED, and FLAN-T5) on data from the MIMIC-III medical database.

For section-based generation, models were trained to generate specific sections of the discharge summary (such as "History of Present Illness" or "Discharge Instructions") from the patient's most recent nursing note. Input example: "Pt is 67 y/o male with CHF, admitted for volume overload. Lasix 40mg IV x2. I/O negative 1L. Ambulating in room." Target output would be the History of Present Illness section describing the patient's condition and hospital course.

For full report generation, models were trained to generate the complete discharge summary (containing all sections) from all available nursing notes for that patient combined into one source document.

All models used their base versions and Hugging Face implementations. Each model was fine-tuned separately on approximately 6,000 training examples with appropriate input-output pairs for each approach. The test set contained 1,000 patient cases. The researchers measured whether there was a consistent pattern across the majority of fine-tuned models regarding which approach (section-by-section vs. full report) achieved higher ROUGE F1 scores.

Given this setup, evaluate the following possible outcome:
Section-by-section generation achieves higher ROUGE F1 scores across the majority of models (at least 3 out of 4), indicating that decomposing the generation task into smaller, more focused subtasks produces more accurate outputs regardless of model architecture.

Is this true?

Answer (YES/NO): YES